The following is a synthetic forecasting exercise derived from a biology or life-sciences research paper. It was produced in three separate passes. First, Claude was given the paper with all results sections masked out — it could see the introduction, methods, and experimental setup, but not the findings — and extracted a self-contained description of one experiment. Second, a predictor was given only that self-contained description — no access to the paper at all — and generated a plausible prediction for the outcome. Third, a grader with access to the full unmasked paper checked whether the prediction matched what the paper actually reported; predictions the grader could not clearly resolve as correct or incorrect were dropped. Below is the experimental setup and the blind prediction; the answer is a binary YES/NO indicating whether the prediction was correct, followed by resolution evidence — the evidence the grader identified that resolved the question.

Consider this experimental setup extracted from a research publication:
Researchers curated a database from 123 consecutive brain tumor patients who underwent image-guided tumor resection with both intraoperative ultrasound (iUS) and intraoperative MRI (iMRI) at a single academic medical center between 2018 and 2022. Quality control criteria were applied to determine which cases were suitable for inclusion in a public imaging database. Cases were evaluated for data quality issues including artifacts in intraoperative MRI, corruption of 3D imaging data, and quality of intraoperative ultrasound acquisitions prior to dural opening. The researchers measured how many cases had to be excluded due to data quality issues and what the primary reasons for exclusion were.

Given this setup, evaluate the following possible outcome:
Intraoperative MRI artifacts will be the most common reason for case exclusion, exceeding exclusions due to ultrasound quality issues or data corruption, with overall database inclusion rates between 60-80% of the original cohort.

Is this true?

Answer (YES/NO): NO